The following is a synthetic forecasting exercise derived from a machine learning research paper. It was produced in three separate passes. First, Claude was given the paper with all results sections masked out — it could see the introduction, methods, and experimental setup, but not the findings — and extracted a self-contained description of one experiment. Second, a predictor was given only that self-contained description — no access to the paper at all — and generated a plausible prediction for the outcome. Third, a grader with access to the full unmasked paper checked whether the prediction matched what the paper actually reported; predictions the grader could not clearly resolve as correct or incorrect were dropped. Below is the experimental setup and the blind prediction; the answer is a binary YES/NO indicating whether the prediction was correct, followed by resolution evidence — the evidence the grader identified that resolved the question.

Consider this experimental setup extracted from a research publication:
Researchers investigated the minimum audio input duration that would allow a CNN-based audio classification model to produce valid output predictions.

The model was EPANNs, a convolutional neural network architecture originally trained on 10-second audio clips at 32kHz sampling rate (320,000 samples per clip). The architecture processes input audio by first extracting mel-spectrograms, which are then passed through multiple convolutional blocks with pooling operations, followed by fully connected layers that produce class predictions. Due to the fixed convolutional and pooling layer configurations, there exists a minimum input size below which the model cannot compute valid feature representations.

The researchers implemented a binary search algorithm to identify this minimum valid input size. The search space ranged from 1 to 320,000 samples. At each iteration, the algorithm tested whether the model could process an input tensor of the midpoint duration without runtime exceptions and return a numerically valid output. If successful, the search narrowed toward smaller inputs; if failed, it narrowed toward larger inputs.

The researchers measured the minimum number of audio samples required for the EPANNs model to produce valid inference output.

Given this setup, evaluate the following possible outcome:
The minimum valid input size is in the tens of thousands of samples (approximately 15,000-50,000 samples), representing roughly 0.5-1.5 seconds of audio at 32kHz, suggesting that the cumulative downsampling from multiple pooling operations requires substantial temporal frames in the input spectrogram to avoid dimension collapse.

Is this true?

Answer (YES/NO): NO